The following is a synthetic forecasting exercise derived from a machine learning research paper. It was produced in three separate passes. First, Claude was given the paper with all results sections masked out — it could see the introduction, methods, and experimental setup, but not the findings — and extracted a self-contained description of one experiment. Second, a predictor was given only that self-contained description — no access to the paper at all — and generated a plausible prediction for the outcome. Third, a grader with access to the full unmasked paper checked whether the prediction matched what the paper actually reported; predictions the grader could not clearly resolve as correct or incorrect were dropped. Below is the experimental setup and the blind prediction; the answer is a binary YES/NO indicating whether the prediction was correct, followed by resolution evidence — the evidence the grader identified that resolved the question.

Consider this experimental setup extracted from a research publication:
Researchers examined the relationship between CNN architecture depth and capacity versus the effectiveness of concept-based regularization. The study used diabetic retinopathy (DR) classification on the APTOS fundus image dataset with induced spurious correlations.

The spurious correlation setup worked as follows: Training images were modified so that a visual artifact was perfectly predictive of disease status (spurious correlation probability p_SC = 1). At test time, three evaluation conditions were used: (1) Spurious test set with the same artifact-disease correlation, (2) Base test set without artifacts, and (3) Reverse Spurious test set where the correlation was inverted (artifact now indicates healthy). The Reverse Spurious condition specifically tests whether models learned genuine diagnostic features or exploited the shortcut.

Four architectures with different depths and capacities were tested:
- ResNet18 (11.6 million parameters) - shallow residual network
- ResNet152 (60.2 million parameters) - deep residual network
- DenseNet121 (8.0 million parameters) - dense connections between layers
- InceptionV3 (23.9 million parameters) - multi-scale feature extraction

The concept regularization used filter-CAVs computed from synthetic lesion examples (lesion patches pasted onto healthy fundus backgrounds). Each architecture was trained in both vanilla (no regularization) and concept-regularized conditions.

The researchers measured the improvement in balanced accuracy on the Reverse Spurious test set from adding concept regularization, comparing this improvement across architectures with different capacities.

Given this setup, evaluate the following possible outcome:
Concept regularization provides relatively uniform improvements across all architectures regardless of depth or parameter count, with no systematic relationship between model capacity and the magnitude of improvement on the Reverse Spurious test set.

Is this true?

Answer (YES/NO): NO